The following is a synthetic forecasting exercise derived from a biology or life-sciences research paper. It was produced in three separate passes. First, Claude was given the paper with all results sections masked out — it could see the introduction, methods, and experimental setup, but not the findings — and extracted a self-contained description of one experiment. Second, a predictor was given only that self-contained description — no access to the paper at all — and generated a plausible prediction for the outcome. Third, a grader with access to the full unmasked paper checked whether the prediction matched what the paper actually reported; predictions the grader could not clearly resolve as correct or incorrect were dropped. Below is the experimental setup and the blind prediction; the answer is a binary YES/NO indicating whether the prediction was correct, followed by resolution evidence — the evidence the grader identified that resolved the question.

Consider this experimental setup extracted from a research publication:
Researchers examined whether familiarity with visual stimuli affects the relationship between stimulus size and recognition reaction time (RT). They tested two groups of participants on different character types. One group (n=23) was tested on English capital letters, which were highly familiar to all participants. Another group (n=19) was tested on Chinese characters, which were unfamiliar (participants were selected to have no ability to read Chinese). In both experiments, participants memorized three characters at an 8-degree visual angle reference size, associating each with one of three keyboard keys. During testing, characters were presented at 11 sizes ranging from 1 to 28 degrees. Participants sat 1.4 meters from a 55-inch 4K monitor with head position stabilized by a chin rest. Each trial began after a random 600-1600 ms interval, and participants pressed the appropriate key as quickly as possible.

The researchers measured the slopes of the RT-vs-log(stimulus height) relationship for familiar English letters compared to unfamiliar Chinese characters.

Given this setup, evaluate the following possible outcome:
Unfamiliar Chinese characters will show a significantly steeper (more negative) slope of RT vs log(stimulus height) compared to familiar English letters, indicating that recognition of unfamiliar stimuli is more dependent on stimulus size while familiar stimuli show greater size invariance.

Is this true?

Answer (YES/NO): NO